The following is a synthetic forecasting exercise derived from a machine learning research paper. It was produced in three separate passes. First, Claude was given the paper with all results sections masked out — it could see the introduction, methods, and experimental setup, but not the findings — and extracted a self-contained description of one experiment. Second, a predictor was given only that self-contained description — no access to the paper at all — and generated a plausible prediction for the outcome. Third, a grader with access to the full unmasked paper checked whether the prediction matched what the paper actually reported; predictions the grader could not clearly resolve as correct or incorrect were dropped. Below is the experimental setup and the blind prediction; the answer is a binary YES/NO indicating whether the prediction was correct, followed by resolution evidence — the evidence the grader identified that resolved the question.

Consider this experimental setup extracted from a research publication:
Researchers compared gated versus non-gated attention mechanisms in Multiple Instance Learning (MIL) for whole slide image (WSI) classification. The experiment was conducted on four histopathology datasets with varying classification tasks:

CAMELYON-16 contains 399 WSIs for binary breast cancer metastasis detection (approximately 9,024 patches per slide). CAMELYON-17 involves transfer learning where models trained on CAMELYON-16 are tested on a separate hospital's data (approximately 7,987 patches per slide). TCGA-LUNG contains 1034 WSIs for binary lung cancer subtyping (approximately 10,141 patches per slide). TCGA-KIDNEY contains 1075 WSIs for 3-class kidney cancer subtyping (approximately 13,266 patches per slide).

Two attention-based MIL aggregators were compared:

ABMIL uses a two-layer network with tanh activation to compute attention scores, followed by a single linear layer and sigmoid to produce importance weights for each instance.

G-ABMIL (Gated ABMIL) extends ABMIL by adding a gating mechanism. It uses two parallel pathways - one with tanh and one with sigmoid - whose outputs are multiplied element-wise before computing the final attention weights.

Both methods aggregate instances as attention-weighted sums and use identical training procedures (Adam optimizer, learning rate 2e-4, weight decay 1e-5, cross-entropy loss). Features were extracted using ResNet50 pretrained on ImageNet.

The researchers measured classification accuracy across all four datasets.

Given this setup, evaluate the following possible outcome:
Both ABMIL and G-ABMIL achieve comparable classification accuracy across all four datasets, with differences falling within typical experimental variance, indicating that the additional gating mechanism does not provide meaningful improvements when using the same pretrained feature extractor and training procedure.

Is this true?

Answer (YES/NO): YES